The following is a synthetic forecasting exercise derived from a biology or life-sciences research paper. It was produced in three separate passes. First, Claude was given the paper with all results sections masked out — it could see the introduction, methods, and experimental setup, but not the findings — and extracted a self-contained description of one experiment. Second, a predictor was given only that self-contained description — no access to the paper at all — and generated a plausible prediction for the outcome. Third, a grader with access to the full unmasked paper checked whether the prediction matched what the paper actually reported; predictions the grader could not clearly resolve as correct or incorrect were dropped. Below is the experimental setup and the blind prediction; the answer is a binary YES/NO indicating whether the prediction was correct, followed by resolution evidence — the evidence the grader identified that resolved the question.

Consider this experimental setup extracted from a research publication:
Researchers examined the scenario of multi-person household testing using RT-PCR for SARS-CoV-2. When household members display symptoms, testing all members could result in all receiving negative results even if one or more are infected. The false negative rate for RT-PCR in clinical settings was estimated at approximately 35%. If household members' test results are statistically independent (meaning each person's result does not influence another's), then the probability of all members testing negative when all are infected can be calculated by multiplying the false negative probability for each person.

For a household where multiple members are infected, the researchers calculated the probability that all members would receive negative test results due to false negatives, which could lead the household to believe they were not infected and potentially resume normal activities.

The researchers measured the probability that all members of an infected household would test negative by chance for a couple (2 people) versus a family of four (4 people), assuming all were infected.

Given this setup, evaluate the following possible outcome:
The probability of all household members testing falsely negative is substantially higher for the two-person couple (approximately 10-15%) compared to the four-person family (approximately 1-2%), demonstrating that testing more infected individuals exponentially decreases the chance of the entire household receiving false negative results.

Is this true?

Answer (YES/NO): YES